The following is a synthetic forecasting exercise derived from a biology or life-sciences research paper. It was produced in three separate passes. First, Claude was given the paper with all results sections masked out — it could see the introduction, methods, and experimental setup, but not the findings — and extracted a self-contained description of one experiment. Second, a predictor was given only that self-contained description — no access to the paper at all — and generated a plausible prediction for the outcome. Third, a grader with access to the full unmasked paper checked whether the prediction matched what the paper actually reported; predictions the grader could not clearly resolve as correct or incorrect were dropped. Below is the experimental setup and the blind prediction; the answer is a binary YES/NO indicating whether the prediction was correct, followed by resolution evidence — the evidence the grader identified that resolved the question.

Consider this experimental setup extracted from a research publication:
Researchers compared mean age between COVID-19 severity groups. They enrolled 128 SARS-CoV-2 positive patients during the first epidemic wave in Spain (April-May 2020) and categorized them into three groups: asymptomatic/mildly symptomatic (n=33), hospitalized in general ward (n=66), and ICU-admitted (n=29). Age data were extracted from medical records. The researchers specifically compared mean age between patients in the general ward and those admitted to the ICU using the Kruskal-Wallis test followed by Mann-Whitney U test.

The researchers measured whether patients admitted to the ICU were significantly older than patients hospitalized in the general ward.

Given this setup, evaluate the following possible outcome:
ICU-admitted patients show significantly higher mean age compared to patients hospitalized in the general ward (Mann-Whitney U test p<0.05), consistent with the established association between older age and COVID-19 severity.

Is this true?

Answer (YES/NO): NO